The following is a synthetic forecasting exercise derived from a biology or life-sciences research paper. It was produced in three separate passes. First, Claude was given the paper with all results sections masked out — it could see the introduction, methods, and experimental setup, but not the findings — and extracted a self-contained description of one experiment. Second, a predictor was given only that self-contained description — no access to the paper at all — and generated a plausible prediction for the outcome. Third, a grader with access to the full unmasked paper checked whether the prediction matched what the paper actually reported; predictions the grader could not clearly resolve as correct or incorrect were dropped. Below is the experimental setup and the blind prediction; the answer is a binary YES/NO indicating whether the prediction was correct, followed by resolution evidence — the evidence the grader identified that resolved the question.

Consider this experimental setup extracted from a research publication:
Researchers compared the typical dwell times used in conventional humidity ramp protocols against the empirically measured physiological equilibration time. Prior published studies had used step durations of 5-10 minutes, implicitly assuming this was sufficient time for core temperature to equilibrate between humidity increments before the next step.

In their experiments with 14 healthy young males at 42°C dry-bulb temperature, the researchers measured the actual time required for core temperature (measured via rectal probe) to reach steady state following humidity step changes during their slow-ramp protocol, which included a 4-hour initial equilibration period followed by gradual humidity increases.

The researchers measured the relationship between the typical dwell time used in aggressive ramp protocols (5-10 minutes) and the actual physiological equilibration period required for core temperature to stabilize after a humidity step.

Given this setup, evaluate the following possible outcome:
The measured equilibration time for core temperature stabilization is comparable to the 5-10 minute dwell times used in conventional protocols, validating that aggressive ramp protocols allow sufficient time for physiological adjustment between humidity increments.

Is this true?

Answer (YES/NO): NO